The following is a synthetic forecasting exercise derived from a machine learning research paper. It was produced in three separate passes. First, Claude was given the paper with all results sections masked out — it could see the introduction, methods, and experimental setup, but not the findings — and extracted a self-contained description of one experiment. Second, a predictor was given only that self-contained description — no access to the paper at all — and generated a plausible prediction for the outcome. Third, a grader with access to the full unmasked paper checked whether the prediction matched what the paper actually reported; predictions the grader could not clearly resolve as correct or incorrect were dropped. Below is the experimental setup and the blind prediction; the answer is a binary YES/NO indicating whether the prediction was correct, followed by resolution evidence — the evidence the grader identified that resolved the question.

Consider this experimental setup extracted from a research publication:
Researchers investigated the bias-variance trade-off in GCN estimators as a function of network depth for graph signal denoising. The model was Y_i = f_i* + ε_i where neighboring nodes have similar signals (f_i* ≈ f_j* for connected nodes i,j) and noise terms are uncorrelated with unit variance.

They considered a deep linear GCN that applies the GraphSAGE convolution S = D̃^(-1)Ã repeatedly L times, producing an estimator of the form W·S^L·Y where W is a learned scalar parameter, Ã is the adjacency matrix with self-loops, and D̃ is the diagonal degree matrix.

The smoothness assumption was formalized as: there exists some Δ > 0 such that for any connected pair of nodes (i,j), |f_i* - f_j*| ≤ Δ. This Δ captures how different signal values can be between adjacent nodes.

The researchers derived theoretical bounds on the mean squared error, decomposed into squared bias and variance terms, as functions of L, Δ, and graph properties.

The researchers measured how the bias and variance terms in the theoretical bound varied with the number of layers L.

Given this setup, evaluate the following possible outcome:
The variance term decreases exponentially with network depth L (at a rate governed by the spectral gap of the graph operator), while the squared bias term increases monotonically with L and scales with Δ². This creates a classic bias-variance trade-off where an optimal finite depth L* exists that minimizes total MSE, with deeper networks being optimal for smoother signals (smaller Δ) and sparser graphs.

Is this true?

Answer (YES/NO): NO